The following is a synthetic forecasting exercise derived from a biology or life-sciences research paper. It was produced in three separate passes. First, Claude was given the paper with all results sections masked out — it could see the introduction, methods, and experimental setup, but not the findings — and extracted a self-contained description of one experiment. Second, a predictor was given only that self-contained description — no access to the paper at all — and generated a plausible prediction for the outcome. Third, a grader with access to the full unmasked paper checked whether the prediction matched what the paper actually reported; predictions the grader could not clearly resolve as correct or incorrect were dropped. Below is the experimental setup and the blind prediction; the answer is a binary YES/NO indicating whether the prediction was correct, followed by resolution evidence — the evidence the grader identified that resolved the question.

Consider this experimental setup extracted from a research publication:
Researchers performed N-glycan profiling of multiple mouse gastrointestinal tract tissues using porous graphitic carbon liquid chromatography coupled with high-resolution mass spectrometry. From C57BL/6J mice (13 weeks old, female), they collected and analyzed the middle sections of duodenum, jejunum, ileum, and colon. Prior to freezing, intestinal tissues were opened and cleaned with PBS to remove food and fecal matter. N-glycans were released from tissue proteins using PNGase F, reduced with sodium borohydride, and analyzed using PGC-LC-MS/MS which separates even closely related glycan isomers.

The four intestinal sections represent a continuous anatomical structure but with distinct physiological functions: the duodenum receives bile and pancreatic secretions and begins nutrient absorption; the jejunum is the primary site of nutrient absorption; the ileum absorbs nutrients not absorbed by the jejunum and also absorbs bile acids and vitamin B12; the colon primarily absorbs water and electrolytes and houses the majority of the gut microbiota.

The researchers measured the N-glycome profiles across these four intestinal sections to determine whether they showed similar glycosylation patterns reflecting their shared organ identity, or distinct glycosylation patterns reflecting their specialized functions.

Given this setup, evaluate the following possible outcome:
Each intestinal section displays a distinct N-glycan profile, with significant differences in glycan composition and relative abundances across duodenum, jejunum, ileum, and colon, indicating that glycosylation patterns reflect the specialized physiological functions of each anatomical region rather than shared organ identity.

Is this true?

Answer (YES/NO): NO